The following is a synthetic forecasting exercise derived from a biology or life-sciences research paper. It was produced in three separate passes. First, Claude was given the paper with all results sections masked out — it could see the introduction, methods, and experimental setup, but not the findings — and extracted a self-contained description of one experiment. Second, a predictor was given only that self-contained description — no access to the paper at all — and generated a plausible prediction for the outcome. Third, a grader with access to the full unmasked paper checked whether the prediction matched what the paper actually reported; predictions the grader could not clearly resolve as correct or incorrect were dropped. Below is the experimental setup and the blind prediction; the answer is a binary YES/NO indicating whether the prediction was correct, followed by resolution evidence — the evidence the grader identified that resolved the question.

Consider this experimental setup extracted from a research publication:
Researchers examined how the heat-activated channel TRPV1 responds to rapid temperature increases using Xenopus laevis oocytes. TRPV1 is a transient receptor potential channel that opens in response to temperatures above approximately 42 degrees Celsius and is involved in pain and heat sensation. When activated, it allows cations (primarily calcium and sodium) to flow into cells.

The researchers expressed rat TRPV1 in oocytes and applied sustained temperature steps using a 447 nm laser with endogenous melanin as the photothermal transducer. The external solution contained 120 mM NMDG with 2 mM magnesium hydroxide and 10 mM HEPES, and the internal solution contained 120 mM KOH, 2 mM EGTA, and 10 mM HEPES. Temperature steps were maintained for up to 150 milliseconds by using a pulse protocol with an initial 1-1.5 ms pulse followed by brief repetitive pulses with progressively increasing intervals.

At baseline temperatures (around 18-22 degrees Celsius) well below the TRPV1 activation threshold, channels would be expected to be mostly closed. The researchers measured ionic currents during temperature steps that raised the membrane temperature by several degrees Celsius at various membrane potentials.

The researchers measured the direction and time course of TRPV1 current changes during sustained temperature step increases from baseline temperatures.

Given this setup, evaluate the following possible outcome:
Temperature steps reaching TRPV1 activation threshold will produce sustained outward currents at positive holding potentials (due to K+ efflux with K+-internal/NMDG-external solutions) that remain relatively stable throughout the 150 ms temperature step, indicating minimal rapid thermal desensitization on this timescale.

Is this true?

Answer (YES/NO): NO